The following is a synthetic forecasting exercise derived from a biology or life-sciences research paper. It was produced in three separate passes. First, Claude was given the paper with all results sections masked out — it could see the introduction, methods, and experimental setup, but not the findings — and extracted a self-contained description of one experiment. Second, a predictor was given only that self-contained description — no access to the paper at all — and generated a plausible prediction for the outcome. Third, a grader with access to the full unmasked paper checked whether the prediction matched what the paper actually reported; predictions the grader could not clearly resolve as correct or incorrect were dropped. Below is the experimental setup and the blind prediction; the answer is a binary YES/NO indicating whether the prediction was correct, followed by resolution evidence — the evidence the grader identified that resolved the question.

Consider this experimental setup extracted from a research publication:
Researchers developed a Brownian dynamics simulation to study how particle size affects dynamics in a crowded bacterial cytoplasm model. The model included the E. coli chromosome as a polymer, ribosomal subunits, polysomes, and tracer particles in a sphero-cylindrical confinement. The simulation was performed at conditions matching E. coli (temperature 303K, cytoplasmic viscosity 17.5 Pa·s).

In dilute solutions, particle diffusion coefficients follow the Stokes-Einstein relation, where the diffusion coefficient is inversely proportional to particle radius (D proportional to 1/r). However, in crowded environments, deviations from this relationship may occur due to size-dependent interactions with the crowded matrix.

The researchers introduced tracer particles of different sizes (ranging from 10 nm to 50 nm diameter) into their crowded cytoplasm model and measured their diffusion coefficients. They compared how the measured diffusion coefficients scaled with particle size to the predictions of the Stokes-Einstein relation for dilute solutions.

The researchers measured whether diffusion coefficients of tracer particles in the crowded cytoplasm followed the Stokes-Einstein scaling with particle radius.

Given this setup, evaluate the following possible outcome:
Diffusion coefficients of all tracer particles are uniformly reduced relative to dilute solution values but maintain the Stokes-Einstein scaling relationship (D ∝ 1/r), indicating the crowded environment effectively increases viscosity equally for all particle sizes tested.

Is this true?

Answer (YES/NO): NO